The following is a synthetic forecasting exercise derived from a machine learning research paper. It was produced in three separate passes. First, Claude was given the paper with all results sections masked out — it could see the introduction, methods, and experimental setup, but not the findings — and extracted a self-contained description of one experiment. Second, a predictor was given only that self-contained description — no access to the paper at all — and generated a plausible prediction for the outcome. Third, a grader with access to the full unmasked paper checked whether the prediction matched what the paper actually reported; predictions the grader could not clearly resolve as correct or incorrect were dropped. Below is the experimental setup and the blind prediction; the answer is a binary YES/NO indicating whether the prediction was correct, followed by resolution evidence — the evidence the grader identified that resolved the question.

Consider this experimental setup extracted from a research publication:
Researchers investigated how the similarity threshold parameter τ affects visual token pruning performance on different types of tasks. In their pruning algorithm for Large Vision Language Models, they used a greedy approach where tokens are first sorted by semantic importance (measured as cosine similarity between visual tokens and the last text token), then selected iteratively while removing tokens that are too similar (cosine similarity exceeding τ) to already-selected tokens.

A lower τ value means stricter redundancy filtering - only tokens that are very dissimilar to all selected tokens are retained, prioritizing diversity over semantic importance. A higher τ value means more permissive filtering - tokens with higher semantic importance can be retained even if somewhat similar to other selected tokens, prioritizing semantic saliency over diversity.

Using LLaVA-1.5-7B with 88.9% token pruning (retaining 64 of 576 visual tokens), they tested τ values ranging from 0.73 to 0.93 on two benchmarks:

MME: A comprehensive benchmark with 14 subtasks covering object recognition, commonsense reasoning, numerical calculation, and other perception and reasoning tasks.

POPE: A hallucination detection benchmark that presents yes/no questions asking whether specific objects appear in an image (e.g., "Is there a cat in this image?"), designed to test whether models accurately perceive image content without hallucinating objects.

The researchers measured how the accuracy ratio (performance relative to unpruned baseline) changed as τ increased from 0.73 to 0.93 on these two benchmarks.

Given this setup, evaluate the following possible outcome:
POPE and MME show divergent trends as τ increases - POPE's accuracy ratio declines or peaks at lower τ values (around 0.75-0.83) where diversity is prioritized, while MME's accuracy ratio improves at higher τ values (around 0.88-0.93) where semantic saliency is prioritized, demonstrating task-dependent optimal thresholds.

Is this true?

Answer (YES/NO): YES